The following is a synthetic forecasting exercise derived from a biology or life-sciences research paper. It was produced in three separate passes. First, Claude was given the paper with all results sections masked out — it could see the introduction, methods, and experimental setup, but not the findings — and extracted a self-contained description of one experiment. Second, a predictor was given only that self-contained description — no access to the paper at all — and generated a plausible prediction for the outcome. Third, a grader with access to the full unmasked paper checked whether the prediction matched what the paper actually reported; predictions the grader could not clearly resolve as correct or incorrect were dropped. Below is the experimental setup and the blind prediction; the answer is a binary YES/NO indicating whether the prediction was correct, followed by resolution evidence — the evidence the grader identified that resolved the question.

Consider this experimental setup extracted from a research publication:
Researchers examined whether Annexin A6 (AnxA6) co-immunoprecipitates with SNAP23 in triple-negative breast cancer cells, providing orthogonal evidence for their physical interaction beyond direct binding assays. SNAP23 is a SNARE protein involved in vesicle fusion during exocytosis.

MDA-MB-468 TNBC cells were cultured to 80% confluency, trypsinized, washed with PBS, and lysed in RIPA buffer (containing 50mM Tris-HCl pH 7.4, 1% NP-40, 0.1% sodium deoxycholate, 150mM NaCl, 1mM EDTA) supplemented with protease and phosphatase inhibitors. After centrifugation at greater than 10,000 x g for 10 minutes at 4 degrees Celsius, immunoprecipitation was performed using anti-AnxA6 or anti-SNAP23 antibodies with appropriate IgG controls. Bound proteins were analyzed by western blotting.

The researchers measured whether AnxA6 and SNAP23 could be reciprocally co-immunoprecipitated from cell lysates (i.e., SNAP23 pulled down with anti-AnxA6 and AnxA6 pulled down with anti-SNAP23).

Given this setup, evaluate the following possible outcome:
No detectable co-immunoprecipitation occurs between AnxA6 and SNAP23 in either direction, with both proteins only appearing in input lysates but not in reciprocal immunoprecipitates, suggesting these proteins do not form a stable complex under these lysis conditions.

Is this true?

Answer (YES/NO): NO